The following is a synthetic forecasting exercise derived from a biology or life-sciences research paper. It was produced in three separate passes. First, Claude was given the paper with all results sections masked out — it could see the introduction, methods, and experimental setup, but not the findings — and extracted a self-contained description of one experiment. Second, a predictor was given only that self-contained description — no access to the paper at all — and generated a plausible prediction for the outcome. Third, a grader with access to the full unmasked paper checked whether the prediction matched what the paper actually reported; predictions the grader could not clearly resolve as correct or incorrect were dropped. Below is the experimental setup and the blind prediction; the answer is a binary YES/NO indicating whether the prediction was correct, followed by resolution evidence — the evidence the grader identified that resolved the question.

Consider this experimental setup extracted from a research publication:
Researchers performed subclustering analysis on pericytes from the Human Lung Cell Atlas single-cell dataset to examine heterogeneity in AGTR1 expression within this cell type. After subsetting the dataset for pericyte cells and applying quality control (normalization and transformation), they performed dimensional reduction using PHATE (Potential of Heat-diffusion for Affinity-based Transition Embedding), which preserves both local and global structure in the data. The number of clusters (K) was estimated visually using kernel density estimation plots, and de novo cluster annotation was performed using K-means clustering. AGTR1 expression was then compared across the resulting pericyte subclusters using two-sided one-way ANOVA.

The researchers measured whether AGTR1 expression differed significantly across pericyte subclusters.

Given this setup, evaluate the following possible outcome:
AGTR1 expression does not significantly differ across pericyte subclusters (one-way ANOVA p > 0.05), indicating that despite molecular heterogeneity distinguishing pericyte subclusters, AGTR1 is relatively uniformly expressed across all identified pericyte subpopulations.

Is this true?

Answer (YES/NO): YES